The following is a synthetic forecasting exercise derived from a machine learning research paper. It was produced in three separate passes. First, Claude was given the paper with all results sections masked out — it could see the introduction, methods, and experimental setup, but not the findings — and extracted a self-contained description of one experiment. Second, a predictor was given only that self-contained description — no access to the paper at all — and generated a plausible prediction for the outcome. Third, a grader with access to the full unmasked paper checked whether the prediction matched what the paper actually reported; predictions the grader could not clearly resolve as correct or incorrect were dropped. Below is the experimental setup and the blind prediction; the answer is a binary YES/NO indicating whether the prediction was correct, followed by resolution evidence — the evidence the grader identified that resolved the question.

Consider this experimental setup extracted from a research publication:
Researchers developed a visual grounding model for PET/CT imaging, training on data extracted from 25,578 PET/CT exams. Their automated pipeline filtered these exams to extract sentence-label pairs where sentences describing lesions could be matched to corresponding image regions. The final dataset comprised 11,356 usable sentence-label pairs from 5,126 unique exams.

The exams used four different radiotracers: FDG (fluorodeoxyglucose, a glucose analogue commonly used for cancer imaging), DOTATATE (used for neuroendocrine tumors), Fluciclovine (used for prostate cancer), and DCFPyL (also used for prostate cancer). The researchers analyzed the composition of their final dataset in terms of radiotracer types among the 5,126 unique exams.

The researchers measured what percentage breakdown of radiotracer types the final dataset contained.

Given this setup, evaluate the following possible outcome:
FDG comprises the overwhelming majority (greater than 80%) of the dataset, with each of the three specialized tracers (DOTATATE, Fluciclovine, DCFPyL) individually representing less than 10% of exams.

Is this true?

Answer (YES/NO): YES